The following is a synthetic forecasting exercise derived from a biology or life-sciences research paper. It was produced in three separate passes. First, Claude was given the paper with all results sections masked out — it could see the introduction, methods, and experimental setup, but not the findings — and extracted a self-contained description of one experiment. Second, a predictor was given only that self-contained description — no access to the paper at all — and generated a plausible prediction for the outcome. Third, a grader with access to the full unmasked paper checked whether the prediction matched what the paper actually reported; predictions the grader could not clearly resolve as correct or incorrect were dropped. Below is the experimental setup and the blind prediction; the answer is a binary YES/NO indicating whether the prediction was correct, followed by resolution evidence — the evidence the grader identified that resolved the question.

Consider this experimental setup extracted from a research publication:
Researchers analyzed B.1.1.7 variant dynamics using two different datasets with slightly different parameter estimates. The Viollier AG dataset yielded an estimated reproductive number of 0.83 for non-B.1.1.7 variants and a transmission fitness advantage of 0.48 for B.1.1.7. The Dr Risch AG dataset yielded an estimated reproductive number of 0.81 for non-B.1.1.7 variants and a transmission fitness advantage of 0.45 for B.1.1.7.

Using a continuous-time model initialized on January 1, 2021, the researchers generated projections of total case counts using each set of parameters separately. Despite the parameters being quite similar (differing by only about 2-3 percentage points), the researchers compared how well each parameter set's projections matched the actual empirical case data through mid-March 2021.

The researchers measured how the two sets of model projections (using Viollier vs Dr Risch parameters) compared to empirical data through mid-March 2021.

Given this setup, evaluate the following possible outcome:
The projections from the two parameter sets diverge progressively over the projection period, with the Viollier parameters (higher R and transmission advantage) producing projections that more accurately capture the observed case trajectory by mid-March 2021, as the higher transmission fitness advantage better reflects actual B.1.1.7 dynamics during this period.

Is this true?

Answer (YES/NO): NO